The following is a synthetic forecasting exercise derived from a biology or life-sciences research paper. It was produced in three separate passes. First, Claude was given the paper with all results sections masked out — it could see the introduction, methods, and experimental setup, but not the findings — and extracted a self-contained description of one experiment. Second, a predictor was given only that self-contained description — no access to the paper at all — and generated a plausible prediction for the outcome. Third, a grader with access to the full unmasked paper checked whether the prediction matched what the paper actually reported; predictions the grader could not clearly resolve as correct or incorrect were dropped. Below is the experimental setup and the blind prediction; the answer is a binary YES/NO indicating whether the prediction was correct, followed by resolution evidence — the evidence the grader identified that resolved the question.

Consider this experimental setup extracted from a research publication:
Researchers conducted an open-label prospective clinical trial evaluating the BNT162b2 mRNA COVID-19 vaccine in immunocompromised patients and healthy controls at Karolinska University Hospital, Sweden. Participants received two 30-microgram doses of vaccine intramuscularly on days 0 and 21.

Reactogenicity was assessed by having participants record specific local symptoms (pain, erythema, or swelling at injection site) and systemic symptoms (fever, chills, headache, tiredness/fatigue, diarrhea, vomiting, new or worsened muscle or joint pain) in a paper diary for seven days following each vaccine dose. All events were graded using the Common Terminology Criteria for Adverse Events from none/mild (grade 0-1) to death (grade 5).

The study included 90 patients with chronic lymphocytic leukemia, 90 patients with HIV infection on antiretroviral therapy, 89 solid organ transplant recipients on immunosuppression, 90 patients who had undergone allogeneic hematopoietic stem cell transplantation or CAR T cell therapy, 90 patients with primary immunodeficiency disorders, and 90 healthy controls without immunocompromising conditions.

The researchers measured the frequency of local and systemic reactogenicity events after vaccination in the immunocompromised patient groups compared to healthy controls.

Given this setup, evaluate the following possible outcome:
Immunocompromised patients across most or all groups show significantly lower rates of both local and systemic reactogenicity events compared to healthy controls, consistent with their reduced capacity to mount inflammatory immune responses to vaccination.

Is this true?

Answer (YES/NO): NO